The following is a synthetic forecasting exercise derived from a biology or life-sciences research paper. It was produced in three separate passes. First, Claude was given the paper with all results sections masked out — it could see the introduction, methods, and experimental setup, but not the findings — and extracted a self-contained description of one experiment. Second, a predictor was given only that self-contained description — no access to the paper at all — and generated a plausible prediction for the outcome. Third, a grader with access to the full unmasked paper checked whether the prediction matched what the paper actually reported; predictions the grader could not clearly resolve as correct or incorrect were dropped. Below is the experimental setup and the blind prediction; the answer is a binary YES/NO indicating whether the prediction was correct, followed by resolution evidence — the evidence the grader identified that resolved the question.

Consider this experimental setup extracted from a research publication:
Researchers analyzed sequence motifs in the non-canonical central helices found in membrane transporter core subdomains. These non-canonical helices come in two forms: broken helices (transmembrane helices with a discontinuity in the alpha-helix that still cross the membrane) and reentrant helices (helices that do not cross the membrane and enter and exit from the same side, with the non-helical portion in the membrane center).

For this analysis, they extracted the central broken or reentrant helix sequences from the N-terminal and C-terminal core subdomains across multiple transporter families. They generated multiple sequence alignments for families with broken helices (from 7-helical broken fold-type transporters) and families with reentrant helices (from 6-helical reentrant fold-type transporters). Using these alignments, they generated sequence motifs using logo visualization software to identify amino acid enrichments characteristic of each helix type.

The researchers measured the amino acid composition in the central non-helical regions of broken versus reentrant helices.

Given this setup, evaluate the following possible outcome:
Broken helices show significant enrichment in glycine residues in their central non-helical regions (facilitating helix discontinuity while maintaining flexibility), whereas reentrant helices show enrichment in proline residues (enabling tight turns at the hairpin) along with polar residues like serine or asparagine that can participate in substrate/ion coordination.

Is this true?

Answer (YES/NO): NO